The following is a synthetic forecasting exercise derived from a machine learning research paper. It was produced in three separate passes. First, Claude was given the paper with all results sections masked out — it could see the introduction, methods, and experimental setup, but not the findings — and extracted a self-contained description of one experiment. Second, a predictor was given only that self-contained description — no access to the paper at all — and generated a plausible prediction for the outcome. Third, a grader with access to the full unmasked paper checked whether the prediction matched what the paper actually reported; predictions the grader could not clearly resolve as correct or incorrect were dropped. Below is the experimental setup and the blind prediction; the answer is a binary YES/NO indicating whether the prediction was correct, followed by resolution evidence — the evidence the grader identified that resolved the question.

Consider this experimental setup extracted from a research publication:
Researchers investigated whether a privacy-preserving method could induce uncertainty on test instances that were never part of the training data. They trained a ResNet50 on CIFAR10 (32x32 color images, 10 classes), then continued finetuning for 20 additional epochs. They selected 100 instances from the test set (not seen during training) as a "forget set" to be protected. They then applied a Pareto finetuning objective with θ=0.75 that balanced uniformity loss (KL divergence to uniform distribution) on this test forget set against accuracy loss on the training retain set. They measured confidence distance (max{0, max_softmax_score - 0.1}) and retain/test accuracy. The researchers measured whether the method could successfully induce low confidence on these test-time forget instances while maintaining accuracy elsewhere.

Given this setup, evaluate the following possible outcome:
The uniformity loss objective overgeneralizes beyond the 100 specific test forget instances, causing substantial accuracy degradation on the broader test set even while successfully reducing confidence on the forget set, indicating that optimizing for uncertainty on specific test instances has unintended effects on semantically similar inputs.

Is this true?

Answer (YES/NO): NO